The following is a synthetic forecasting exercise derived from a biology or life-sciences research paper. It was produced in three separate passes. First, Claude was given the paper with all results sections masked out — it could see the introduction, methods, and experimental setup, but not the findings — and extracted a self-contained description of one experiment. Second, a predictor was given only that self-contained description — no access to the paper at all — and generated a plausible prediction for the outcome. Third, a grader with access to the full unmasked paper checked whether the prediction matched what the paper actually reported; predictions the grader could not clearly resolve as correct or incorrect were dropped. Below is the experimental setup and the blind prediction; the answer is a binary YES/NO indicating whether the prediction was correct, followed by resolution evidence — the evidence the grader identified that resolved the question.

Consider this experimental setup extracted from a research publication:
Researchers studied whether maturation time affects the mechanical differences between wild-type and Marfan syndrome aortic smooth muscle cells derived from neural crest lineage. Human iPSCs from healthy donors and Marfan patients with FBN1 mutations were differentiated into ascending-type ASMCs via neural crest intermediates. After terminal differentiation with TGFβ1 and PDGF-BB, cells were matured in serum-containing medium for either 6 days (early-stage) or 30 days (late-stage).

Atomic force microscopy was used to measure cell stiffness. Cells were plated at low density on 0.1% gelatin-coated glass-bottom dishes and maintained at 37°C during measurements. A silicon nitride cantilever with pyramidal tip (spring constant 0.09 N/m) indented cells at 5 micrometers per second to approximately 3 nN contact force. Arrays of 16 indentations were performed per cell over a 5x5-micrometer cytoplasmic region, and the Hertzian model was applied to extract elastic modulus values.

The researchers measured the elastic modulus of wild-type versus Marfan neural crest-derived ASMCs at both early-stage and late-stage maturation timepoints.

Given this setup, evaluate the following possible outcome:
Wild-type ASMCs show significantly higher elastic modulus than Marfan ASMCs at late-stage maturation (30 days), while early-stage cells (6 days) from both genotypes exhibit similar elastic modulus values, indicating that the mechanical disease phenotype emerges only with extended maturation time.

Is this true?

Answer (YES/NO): NO